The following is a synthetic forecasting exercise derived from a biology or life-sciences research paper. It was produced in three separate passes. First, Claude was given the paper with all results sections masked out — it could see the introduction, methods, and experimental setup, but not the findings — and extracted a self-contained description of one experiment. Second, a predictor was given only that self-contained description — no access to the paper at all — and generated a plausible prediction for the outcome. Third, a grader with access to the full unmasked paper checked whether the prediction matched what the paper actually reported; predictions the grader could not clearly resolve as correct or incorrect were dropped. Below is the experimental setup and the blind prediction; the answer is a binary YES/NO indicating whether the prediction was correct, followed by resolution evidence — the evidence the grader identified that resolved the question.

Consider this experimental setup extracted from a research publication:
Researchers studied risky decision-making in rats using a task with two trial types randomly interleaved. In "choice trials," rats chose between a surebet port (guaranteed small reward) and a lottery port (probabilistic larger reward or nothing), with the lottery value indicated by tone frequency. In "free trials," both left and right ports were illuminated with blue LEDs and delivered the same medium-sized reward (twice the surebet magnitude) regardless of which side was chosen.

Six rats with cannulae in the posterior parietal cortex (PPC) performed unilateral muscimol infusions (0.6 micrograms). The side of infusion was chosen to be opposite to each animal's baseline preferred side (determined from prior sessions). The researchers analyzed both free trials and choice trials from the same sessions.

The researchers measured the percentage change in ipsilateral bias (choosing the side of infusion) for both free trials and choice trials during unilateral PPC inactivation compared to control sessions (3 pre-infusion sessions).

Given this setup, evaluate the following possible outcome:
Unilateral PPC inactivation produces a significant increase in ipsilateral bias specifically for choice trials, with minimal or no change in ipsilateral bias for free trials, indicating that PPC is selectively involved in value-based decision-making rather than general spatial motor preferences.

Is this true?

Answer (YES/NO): NO